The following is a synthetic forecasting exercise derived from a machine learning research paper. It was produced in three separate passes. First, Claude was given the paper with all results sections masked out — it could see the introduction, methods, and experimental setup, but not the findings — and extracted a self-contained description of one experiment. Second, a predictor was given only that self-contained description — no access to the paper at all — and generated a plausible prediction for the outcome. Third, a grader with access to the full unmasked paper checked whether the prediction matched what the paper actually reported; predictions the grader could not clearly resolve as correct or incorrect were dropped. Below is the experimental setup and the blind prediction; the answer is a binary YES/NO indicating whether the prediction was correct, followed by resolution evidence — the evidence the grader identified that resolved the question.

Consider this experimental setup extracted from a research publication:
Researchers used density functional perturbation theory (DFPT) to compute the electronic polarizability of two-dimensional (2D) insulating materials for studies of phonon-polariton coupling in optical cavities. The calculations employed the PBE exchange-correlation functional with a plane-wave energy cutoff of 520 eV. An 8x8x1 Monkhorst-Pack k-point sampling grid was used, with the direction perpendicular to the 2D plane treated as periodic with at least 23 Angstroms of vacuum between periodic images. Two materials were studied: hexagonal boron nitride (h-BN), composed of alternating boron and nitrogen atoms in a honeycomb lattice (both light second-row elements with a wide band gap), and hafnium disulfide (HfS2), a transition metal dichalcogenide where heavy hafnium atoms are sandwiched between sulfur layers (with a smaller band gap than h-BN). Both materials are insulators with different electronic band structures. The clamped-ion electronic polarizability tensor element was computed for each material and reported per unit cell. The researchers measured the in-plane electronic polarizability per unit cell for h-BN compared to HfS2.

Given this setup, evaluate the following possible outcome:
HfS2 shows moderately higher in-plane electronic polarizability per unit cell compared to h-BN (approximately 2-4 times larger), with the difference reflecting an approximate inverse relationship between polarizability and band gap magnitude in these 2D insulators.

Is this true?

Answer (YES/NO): NO